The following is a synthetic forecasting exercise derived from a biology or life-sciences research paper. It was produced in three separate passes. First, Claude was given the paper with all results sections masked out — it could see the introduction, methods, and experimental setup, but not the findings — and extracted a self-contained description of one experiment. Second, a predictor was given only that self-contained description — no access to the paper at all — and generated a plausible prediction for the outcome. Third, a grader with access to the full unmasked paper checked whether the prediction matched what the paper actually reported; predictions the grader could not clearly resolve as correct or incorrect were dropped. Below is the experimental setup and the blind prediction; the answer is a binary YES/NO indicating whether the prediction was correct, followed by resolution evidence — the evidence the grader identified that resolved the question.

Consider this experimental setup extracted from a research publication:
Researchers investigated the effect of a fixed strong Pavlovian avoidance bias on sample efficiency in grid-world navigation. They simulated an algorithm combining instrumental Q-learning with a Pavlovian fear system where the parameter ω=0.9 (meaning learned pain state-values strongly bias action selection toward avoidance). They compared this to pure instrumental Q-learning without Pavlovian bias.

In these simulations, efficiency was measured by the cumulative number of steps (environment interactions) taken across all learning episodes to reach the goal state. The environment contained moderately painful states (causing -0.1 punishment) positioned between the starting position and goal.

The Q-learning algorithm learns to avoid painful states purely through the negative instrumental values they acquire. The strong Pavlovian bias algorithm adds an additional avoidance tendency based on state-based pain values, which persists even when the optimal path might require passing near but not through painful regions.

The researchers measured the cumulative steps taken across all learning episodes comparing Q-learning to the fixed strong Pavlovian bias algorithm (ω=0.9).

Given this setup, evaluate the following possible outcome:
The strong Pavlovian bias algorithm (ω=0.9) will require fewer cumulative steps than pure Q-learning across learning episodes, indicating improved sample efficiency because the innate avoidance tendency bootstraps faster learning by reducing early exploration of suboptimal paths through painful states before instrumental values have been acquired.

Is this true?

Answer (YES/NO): NO